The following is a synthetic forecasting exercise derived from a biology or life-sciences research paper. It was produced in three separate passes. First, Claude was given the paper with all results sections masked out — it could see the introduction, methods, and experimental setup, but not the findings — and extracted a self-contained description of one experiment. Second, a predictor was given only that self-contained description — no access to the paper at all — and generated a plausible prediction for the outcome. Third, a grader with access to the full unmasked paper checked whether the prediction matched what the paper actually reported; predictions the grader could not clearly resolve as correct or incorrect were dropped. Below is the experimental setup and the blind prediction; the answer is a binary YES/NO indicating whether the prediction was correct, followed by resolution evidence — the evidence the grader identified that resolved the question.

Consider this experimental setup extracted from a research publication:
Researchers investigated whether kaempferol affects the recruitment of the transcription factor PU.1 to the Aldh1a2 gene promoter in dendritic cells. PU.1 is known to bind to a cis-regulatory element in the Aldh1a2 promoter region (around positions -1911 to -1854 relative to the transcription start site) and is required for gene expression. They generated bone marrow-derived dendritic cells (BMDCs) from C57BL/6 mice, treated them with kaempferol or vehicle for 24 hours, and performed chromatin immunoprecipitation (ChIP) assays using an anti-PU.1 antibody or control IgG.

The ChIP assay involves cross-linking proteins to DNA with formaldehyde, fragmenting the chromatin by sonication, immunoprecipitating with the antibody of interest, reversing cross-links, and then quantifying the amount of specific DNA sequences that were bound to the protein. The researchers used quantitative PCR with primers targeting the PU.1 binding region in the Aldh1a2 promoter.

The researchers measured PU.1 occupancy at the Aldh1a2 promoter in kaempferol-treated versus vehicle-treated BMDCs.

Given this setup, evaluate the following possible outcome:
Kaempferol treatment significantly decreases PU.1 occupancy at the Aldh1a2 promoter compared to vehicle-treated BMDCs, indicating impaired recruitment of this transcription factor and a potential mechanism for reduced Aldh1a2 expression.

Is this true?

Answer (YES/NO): NO